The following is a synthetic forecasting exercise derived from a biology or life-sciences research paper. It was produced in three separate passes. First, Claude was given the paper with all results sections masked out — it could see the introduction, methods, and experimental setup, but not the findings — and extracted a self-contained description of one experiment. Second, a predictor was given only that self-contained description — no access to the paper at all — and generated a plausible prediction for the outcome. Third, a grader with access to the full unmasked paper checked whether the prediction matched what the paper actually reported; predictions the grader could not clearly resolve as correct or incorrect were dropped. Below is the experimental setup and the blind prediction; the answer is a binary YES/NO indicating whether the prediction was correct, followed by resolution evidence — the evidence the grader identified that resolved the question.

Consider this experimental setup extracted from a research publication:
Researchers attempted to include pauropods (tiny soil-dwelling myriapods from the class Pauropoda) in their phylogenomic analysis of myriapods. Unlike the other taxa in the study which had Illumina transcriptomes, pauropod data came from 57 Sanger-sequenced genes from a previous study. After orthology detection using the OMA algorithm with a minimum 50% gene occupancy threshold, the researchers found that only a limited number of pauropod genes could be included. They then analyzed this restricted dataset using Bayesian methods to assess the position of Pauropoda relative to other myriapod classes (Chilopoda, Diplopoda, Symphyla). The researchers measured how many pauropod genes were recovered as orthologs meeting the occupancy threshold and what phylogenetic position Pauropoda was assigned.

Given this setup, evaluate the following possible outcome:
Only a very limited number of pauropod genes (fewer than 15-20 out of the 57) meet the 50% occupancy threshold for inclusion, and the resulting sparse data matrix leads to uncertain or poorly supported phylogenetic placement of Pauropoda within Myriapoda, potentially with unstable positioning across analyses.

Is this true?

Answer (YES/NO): NO